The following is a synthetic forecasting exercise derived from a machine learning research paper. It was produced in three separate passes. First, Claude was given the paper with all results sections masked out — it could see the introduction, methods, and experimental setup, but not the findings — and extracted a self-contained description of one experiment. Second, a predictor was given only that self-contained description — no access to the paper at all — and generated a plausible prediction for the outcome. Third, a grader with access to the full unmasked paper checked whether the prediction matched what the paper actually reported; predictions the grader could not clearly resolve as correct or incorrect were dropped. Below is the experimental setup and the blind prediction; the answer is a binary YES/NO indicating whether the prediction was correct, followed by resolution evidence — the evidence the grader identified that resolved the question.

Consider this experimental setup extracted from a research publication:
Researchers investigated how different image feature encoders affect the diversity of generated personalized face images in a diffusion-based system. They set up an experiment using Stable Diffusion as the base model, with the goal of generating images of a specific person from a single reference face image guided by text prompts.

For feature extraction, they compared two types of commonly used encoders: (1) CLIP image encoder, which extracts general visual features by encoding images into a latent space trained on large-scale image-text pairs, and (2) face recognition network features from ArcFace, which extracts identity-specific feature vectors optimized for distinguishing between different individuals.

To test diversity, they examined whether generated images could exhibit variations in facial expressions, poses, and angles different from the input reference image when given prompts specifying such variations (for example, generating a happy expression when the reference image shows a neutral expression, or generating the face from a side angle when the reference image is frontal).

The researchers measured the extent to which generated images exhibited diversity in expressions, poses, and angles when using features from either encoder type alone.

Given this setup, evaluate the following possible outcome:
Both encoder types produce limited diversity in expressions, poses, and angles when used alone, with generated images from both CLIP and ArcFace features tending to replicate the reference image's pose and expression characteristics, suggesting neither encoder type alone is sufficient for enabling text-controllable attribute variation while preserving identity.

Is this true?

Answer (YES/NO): YES